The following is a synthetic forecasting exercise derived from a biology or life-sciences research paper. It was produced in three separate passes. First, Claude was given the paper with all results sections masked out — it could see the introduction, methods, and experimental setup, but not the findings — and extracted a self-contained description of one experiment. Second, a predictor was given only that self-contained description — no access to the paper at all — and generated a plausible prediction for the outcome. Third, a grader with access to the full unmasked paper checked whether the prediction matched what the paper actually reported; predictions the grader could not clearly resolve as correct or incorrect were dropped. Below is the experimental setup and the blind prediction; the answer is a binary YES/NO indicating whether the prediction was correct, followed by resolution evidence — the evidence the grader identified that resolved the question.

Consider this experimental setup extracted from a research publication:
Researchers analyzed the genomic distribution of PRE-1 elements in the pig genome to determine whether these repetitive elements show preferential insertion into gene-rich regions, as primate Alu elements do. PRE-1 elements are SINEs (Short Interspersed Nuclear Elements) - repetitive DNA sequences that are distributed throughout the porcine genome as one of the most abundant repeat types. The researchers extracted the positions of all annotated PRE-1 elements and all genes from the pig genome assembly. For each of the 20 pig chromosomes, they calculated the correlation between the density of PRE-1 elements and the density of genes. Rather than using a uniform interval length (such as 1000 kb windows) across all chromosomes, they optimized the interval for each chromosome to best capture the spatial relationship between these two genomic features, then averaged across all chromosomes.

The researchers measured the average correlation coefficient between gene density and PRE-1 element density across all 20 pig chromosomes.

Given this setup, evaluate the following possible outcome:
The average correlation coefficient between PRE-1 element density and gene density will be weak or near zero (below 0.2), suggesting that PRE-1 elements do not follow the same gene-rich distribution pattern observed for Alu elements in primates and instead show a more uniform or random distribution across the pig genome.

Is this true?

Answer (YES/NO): NO